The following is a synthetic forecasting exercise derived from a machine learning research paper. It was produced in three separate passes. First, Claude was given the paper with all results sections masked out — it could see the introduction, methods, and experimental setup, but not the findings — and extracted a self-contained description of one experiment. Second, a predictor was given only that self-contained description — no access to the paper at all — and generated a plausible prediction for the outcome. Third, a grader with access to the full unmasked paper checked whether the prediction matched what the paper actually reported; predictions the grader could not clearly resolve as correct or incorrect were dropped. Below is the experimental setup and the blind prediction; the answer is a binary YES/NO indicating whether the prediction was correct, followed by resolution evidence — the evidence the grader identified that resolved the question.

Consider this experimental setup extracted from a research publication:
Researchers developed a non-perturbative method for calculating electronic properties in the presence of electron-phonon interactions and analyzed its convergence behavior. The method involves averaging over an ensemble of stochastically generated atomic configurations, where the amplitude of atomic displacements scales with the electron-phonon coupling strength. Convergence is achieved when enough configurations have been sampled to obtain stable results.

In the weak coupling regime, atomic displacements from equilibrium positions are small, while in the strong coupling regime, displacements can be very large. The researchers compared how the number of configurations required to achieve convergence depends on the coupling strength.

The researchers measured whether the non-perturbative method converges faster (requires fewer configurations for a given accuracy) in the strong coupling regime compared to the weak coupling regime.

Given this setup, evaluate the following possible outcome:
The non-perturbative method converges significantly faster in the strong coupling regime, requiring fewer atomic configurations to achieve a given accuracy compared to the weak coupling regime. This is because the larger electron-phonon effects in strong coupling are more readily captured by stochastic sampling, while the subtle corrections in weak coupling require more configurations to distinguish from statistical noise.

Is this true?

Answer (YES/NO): YES